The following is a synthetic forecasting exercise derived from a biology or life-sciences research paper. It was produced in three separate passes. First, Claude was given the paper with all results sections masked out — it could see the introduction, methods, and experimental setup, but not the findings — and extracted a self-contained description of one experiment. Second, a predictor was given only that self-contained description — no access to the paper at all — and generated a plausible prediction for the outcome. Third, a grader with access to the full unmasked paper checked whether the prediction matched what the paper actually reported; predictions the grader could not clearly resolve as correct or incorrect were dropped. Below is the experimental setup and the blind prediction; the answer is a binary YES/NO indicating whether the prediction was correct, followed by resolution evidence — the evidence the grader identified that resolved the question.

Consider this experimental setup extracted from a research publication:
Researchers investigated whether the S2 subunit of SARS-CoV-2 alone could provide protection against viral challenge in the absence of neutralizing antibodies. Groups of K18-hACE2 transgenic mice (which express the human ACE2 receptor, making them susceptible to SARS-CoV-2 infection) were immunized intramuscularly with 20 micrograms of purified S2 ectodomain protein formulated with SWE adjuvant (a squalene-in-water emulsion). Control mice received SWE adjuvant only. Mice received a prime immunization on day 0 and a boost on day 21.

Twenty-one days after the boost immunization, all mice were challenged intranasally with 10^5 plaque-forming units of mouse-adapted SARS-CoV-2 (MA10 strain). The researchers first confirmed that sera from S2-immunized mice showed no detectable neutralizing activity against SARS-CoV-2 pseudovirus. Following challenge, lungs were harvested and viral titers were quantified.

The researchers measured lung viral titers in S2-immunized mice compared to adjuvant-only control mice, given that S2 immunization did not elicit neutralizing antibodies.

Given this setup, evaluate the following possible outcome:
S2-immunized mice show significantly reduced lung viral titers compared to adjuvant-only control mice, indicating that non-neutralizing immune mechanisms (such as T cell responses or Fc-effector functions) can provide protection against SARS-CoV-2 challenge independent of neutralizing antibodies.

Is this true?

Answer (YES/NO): YES